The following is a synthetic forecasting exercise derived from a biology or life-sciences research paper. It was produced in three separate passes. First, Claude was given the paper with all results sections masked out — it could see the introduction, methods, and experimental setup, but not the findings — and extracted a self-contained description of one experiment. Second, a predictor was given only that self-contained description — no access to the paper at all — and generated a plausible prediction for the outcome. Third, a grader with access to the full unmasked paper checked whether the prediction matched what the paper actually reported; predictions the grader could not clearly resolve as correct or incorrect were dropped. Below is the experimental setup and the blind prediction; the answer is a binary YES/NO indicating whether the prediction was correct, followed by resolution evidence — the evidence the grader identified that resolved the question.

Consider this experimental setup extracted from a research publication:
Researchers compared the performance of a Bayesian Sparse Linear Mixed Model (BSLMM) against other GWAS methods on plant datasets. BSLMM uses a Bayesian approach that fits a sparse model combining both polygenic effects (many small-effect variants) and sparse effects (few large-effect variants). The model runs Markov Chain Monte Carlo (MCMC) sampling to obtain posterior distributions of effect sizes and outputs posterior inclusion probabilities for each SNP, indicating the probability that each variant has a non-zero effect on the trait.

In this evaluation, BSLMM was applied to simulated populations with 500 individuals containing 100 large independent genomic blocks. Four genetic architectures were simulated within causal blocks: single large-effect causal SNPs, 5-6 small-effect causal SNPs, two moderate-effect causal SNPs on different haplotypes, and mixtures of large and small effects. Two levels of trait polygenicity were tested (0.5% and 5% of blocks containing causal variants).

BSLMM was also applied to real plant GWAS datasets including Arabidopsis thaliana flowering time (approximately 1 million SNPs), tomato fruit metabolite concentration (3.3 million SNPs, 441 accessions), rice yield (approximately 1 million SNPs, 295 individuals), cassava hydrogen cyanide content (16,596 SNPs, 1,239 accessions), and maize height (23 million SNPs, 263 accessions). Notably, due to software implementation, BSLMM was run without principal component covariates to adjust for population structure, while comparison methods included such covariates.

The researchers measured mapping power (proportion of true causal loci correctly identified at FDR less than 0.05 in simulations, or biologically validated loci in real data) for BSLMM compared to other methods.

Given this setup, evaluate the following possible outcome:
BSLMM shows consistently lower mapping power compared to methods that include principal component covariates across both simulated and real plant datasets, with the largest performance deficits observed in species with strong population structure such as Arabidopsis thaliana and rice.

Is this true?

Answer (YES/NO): NO